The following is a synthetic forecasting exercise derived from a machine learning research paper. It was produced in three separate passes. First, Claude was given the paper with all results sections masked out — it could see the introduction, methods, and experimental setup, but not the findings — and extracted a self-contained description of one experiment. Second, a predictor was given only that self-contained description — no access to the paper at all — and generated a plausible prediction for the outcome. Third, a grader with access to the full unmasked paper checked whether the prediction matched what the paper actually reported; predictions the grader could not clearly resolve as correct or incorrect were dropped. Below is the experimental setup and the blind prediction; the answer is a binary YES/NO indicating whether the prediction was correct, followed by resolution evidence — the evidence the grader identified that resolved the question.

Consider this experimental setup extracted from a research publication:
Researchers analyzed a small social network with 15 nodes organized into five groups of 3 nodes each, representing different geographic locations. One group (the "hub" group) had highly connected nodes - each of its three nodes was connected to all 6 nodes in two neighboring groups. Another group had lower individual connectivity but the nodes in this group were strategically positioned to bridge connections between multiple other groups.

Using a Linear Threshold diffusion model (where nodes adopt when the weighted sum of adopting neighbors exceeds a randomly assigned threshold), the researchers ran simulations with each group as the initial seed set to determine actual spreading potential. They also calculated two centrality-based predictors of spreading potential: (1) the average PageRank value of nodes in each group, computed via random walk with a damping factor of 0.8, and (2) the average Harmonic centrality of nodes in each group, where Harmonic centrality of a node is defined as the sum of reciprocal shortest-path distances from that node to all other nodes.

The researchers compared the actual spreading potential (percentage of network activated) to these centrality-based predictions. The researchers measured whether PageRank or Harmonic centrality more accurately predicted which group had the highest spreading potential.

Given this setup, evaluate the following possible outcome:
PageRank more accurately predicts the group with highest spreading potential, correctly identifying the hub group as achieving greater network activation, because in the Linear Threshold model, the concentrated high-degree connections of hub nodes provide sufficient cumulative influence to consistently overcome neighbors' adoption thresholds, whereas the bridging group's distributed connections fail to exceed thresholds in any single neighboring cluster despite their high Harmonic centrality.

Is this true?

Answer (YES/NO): NO